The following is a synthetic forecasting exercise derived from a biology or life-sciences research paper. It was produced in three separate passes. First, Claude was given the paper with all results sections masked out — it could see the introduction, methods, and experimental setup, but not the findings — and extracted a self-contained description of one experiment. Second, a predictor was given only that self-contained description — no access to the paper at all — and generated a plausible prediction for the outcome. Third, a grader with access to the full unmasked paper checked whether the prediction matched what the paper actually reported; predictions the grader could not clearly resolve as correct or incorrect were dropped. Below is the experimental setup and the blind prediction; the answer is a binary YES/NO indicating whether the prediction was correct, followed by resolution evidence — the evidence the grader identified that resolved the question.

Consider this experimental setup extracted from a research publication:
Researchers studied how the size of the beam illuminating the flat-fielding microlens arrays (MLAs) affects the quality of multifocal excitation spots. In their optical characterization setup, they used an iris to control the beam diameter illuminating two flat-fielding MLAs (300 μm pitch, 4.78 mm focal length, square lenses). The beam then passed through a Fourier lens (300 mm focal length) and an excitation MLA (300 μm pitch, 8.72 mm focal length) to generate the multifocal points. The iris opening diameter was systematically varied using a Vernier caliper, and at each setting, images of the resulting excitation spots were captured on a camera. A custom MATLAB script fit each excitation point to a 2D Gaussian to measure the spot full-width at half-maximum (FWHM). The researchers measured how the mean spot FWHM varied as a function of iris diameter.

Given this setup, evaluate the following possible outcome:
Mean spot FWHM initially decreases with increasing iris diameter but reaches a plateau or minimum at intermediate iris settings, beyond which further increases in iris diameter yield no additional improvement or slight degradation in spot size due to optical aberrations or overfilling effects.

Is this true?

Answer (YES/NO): NO